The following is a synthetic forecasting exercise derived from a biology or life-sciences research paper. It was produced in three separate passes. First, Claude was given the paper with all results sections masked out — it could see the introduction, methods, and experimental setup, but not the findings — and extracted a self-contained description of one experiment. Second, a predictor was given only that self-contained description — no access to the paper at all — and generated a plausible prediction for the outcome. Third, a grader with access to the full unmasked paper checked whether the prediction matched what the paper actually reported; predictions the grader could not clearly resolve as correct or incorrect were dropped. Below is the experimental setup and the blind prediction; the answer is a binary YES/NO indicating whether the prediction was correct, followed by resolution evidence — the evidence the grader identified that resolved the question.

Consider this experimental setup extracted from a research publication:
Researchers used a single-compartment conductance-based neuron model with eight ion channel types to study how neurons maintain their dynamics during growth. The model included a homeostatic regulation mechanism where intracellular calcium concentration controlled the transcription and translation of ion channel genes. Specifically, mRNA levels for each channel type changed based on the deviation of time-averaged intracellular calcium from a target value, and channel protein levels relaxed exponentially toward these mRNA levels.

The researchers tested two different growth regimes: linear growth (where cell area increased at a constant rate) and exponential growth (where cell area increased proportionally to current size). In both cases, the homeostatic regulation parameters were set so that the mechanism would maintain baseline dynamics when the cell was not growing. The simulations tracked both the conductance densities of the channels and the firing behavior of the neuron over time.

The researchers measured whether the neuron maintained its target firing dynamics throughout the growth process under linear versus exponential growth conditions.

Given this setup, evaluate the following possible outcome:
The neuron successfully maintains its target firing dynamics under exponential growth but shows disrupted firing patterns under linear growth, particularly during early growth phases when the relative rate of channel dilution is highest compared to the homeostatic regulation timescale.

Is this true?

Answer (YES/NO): YES